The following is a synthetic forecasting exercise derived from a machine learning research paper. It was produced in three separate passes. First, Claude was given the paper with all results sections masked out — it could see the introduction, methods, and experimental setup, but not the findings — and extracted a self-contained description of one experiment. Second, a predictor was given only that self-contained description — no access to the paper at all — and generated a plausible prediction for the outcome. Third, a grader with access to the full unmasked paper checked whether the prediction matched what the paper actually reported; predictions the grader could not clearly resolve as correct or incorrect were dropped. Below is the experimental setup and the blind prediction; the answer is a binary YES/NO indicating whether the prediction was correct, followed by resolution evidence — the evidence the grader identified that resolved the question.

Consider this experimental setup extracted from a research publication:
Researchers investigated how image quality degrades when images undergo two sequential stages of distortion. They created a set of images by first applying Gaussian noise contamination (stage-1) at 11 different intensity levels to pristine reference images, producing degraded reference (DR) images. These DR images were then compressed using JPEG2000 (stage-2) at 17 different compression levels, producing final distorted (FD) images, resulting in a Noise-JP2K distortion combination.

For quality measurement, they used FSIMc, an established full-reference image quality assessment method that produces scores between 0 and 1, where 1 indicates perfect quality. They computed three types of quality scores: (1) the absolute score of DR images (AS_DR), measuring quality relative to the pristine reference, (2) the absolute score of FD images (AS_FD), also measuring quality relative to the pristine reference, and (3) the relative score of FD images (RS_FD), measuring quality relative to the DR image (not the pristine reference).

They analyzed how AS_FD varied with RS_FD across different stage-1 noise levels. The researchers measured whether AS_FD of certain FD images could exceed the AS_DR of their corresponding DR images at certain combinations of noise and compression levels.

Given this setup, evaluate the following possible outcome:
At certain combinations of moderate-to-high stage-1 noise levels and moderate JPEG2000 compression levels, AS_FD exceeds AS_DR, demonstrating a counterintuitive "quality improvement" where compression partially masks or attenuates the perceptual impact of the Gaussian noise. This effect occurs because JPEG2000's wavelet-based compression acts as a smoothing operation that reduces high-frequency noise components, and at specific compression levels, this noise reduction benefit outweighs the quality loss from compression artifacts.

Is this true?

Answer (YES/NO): YES